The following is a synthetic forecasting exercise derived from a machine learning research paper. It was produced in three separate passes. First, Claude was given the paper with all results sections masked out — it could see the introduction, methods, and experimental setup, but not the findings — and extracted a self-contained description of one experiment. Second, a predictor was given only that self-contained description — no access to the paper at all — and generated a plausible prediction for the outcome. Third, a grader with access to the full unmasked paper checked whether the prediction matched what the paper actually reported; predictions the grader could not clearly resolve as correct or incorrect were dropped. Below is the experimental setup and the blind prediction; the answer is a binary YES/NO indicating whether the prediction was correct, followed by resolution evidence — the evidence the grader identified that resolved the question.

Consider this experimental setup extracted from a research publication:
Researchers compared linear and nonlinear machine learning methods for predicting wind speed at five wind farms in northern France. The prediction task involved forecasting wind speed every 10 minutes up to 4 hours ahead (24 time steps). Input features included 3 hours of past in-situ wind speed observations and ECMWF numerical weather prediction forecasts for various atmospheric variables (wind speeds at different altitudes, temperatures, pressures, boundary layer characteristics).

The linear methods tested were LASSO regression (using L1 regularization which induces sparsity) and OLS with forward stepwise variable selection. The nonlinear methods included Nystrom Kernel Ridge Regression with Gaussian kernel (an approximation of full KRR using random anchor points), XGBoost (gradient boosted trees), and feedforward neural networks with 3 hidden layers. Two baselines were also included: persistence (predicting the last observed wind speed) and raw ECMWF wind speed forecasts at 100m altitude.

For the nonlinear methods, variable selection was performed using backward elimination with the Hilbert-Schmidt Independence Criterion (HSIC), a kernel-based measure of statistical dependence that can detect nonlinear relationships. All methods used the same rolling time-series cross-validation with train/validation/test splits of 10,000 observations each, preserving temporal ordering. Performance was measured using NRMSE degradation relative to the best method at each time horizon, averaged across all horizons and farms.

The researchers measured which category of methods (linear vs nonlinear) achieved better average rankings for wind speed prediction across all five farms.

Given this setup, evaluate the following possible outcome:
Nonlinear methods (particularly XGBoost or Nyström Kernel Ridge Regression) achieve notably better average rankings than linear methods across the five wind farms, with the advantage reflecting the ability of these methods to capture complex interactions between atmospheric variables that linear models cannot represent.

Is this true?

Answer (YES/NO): NO